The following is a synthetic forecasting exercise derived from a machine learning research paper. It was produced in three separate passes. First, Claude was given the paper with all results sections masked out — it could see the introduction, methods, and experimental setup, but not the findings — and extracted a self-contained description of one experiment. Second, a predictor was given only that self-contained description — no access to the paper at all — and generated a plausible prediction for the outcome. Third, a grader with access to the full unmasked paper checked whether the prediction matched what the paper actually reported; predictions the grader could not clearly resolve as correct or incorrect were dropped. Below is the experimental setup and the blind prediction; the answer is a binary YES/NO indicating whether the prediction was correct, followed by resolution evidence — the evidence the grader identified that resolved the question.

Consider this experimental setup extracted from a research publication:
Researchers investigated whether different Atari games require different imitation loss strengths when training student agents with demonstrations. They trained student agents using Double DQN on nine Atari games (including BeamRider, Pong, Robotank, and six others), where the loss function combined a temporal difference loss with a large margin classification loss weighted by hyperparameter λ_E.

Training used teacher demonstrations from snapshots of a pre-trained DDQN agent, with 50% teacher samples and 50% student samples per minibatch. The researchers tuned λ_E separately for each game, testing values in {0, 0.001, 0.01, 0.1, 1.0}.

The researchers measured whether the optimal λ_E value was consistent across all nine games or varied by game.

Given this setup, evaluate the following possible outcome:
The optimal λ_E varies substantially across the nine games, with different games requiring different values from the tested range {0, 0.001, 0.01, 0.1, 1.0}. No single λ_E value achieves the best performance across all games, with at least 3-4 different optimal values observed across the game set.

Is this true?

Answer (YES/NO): NO